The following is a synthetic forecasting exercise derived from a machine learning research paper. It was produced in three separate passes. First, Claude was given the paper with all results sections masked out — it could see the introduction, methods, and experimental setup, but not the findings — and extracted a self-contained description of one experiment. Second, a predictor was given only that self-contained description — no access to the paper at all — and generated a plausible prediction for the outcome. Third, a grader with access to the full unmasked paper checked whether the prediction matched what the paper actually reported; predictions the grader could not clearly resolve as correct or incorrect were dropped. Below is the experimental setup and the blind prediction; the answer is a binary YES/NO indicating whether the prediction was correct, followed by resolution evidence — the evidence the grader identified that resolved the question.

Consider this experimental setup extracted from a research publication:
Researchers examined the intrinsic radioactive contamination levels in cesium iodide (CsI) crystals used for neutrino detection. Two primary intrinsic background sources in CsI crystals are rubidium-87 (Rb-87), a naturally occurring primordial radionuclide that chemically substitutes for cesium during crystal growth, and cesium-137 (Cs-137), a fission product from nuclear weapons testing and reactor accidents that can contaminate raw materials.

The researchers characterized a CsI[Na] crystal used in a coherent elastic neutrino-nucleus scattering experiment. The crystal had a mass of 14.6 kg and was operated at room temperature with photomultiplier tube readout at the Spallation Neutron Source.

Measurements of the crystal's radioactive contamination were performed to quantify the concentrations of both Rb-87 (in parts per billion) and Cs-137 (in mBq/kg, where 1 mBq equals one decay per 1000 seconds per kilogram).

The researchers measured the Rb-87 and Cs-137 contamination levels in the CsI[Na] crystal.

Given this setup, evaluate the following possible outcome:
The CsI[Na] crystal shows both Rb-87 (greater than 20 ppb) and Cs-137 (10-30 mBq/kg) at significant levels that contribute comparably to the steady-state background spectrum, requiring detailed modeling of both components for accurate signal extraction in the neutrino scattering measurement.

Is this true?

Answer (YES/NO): YES